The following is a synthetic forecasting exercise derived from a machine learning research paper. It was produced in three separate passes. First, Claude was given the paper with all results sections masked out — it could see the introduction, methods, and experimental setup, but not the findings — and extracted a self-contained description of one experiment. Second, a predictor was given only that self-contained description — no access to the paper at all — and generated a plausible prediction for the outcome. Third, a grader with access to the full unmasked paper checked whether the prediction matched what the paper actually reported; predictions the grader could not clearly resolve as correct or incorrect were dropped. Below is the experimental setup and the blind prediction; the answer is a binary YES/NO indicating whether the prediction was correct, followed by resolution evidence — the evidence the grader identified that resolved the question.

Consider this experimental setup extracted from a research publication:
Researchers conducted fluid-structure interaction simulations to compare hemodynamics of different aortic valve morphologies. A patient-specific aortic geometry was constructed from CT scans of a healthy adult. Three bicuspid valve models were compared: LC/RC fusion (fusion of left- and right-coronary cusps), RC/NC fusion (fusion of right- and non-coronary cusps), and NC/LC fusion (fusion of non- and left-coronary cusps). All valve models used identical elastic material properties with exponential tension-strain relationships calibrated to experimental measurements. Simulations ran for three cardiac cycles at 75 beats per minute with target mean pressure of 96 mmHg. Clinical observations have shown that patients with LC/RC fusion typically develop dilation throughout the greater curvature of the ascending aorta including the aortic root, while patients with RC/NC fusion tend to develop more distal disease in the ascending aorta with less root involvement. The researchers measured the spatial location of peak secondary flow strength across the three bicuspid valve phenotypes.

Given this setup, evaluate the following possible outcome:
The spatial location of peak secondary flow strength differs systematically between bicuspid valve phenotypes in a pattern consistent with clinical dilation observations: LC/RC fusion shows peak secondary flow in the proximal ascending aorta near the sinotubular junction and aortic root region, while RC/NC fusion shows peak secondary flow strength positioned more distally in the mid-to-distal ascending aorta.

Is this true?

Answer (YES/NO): NO